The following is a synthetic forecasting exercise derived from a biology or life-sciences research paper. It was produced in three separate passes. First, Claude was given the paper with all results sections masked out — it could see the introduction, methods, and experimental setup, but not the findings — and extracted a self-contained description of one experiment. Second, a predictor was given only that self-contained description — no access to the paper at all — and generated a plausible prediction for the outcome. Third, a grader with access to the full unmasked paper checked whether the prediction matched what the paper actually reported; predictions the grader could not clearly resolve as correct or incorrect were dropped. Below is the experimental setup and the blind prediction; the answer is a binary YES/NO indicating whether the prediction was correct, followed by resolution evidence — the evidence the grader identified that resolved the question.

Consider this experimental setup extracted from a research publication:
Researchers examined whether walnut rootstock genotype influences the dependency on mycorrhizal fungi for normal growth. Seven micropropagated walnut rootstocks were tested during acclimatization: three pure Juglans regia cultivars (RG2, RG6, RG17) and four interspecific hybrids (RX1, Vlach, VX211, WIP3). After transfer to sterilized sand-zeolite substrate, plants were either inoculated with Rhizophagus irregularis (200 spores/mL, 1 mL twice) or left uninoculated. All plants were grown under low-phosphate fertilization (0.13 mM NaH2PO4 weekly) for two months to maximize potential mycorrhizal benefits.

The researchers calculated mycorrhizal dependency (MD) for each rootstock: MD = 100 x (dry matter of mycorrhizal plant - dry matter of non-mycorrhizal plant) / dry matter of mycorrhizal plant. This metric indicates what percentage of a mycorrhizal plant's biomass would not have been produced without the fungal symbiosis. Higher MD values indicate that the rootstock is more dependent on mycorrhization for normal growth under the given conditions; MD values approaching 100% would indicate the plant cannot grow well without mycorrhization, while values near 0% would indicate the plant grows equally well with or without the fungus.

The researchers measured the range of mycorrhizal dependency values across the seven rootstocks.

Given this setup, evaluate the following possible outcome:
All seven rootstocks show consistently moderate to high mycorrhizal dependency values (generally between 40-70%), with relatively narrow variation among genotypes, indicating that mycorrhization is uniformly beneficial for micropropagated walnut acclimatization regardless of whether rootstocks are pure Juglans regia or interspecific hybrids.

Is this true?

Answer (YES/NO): NO